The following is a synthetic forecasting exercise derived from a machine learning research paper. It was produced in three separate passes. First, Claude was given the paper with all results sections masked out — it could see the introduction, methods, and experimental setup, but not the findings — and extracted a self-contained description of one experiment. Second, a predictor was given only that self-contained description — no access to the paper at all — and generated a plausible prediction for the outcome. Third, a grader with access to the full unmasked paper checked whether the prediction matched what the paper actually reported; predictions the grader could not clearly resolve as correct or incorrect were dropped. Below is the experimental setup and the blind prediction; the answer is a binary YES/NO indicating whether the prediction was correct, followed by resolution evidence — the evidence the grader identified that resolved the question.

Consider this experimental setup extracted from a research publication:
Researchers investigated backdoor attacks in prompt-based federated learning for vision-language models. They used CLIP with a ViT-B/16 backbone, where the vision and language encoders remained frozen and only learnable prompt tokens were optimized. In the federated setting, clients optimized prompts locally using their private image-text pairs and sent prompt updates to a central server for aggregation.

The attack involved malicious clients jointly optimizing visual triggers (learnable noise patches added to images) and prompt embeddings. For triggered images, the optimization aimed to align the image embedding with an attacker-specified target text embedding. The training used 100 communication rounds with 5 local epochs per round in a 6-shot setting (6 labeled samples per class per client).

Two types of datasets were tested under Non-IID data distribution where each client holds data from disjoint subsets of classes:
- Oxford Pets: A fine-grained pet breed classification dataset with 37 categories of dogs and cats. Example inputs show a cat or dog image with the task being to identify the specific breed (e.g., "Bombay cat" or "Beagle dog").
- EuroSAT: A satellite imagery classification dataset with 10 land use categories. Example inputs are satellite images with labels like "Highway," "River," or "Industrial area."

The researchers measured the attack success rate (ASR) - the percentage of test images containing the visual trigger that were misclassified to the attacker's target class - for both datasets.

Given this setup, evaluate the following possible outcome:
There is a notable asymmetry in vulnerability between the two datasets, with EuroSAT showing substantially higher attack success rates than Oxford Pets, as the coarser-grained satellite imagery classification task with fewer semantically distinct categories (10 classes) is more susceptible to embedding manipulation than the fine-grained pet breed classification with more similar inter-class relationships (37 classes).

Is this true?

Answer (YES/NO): YES